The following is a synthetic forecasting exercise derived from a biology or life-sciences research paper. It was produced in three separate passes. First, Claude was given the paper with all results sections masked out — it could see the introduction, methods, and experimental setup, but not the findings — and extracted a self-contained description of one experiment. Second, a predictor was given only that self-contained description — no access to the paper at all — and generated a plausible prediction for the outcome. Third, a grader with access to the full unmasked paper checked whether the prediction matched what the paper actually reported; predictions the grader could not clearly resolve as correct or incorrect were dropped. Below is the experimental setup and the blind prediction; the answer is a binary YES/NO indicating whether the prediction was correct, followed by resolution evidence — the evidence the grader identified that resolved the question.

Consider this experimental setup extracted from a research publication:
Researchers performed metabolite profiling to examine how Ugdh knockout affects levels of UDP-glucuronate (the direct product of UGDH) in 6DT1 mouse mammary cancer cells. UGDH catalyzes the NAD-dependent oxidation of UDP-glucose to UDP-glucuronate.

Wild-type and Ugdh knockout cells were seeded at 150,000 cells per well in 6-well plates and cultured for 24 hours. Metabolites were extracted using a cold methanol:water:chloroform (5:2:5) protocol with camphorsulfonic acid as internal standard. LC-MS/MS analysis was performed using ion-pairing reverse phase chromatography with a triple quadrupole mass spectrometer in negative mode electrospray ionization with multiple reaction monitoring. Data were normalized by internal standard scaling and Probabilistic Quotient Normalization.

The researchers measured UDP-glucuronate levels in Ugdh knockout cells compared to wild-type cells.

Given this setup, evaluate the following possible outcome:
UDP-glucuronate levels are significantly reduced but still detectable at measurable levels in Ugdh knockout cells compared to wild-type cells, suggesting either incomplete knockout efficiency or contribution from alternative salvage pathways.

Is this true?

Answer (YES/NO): NO